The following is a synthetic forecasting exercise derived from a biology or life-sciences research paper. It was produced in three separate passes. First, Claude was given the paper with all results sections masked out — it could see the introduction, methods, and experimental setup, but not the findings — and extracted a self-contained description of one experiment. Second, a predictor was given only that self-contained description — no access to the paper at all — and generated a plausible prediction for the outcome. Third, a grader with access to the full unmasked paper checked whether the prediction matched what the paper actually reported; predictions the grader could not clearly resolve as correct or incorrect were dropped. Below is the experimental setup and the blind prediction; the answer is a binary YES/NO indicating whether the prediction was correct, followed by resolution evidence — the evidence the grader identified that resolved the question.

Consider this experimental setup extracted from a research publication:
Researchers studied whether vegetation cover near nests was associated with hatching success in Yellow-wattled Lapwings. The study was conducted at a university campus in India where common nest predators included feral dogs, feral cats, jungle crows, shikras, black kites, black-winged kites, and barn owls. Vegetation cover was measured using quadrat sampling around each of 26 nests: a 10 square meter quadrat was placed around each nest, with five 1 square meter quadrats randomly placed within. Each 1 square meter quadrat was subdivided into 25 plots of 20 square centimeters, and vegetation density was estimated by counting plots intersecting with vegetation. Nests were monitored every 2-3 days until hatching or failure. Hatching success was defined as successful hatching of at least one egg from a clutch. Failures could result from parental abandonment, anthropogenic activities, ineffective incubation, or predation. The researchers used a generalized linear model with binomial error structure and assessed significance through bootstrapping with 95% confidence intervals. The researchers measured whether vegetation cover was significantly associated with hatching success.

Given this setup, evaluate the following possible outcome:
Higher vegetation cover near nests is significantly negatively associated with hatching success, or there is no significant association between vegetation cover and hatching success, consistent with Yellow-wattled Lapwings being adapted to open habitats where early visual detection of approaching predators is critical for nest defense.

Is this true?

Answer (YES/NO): NO